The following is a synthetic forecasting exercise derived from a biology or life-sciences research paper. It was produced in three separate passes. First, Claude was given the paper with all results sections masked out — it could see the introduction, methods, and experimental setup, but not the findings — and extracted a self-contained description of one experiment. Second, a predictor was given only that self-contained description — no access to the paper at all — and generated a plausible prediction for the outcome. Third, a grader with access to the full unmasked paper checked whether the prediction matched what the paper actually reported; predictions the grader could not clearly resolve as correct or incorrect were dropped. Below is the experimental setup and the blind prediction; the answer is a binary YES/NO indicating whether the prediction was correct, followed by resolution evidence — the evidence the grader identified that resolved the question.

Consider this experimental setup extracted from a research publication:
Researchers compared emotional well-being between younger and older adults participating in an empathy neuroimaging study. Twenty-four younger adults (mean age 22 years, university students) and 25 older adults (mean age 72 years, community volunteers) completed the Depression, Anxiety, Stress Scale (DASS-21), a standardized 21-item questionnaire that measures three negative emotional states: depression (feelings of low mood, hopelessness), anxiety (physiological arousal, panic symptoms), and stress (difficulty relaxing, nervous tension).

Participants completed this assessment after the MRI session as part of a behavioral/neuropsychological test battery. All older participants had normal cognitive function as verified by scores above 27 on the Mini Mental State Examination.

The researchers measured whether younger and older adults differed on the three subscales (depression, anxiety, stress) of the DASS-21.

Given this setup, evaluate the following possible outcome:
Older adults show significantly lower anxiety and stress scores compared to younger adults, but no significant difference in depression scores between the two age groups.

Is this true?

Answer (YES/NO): NO